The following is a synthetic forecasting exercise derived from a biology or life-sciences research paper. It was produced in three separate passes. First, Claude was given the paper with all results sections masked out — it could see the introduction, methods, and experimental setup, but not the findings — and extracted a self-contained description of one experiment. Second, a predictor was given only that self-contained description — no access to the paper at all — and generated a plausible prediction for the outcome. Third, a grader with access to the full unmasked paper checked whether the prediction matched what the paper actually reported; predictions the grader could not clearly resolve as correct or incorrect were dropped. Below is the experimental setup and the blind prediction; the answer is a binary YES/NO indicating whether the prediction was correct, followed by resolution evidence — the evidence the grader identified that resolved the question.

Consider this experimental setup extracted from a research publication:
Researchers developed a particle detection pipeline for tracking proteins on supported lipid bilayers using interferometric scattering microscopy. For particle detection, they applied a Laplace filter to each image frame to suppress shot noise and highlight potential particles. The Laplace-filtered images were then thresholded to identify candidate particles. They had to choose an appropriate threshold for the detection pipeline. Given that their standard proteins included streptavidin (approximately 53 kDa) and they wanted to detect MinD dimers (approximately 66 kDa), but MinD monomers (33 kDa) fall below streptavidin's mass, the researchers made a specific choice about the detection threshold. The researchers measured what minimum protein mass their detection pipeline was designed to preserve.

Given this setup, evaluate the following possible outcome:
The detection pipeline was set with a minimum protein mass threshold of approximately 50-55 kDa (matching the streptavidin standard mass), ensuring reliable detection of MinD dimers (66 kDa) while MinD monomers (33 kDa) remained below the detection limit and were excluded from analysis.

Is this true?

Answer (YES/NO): YES